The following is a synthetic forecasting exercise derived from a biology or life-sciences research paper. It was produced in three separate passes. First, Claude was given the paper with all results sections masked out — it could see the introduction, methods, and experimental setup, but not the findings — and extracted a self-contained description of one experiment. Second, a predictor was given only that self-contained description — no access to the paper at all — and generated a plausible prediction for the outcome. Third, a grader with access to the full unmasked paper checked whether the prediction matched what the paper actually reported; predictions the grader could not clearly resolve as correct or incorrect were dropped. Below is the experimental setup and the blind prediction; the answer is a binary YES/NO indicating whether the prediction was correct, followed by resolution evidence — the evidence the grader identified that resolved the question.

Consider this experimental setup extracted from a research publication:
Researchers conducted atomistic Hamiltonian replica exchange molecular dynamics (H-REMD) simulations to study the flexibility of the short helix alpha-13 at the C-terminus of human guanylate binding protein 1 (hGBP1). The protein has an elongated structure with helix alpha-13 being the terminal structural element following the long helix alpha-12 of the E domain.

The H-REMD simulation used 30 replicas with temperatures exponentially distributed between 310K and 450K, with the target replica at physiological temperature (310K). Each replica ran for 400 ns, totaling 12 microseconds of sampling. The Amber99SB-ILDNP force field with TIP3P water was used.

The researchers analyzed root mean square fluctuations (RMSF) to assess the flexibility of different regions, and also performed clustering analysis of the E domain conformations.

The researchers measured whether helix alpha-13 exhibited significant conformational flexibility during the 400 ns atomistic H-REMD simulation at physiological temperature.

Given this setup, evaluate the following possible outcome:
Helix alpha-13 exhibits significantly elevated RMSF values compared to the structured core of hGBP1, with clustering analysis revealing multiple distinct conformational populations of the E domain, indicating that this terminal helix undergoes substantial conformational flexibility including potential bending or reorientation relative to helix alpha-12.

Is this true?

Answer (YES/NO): NO